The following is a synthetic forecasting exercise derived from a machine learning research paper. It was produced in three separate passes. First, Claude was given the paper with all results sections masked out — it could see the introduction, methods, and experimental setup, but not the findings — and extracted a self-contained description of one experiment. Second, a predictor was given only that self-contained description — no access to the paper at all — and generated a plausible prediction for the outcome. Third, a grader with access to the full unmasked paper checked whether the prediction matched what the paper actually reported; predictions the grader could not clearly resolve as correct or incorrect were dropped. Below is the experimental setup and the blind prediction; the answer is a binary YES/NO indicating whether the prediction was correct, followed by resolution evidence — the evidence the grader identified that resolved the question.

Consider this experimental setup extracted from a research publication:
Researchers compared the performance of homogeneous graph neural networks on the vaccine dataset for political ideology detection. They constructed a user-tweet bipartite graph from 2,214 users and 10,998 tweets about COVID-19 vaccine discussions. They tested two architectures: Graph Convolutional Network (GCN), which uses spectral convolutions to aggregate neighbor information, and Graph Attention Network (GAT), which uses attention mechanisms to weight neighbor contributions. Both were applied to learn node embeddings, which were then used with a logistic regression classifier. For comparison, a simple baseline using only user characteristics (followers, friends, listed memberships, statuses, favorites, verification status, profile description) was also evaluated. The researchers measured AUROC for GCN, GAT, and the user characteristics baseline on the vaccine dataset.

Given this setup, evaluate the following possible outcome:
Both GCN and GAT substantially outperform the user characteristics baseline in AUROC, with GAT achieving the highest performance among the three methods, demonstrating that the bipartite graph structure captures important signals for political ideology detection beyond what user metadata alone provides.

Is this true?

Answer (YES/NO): NO